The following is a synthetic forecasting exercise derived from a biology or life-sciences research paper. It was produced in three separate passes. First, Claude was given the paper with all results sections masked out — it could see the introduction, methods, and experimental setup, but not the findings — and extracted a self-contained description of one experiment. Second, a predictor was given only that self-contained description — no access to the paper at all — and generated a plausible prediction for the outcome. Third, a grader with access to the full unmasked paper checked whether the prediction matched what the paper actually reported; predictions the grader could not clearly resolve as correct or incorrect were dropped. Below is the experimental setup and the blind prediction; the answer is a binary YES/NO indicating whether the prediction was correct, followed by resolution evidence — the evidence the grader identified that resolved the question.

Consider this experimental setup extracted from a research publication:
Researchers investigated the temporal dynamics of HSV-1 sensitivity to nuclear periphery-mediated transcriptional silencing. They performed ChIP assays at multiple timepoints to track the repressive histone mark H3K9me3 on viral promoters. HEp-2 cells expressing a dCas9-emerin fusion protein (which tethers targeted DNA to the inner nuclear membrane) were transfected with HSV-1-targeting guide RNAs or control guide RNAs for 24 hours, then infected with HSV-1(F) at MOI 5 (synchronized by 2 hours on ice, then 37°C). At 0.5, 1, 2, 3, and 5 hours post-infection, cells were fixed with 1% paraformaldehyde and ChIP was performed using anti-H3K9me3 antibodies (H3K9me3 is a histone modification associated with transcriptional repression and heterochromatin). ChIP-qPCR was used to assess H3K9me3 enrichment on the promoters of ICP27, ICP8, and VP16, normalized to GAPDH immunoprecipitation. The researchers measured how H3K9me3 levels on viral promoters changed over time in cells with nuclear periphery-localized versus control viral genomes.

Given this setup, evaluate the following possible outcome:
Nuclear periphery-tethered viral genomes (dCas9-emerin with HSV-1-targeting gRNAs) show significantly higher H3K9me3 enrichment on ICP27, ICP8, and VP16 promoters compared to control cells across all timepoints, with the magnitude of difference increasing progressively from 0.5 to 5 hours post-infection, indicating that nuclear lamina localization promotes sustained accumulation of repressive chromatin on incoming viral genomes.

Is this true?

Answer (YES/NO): NO